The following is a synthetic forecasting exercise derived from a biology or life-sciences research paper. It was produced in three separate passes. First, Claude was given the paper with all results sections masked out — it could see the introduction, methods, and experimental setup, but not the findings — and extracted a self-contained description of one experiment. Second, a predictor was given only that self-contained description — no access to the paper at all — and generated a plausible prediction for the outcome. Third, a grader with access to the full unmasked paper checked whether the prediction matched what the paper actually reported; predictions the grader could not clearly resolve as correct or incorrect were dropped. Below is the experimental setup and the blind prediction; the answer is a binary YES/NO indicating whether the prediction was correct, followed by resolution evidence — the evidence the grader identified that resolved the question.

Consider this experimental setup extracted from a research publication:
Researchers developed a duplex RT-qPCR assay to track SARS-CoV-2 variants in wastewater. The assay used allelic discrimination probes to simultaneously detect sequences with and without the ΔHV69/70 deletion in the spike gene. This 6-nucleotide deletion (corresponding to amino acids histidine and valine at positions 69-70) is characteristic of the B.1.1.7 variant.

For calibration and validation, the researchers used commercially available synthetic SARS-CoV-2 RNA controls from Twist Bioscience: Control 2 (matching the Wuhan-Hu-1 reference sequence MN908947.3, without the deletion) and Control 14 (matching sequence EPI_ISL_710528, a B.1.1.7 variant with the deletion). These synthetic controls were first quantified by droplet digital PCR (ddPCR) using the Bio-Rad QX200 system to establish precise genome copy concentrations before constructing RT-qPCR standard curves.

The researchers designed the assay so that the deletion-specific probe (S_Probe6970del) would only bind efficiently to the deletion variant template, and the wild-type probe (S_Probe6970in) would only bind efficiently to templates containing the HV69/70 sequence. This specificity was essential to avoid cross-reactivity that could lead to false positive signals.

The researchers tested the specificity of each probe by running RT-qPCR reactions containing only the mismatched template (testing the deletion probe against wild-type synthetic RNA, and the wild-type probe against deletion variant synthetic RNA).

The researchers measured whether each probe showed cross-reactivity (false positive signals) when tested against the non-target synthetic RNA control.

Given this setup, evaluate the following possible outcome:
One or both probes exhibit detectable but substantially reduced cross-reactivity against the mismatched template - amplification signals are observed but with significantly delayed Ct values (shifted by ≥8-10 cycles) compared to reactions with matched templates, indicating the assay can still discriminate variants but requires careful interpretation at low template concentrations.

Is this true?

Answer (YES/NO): NO